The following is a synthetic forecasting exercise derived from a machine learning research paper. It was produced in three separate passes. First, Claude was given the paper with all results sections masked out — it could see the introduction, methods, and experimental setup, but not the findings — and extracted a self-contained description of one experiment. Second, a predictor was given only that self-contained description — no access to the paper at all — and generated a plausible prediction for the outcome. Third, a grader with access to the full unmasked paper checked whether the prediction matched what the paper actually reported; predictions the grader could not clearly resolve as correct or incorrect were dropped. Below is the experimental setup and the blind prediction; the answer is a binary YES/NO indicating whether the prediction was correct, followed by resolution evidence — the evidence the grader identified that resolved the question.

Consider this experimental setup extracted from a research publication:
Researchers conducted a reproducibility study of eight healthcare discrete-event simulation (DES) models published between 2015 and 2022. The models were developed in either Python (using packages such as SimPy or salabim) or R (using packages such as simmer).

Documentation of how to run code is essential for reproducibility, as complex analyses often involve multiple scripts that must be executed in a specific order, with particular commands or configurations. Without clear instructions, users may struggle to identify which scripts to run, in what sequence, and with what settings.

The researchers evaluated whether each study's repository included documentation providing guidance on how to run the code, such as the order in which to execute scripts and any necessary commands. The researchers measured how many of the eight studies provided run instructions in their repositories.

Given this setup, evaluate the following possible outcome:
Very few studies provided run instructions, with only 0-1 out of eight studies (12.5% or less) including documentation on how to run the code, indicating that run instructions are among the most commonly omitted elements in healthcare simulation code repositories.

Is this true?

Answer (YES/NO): NO